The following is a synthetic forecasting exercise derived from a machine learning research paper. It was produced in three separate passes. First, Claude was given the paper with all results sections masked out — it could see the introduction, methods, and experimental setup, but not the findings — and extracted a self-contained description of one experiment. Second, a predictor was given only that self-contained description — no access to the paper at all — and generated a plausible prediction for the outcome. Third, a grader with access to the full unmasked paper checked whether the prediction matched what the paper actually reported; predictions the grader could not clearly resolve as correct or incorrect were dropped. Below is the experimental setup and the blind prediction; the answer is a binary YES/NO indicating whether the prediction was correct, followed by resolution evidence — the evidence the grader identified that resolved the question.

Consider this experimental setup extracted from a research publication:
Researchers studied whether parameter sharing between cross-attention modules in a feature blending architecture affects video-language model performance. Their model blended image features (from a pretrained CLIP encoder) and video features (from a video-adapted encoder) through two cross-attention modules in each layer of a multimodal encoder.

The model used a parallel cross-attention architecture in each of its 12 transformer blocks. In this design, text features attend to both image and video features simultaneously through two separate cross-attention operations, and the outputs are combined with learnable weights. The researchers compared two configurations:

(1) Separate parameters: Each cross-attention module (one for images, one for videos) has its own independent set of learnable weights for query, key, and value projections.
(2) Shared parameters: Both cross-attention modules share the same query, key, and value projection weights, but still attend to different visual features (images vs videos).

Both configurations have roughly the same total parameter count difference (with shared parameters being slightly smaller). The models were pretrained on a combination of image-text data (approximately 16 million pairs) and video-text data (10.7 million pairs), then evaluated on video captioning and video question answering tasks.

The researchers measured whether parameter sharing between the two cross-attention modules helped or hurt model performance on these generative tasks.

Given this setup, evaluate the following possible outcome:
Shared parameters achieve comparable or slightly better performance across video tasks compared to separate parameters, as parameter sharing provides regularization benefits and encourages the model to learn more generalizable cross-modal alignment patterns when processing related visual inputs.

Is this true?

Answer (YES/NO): YES